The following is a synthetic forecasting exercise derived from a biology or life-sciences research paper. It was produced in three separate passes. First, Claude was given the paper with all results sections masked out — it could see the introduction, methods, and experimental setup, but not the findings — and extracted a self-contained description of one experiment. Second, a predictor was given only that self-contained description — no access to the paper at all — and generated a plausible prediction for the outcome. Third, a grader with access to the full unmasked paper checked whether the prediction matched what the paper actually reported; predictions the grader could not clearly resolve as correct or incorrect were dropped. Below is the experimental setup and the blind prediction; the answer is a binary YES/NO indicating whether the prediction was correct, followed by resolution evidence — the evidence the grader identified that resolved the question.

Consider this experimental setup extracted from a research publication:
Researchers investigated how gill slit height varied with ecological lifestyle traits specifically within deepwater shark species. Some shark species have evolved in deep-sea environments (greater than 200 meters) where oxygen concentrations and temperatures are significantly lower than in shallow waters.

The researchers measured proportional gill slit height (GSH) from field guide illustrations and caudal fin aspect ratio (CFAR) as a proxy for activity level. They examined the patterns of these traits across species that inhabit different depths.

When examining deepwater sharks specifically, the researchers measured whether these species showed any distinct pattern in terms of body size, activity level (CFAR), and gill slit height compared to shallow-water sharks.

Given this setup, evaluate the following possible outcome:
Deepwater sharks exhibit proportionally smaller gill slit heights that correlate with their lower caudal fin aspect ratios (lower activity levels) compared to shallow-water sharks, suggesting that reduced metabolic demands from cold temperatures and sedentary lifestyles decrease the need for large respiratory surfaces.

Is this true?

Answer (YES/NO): YES